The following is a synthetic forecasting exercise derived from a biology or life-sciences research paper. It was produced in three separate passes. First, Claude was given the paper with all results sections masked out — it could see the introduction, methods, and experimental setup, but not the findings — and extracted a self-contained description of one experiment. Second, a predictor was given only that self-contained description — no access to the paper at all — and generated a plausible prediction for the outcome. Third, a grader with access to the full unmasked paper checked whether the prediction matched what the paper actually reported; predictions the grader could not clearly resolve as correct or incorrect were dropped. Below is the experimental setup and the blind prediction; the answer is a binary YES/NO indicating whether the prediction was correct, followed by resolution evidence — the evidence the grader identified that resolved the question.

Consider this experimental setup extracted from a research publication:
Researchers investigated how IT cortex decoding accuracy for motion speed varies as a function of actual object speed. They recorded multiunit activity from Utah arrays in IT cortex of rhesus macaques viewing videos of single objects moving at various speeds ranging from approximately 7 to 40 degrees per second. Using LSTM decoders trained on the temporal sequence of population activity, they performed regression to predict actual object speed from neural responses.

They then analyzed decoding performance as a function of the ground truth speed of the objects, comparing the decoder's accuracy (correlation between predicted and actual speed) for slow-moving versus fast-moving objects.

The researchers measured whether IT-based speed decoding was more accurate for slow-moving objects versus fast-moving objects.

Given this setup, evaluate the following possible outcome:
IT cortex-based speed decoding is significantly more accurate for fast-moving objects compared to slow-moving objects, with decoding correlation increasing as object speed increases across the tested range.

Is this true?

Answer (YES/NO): NO